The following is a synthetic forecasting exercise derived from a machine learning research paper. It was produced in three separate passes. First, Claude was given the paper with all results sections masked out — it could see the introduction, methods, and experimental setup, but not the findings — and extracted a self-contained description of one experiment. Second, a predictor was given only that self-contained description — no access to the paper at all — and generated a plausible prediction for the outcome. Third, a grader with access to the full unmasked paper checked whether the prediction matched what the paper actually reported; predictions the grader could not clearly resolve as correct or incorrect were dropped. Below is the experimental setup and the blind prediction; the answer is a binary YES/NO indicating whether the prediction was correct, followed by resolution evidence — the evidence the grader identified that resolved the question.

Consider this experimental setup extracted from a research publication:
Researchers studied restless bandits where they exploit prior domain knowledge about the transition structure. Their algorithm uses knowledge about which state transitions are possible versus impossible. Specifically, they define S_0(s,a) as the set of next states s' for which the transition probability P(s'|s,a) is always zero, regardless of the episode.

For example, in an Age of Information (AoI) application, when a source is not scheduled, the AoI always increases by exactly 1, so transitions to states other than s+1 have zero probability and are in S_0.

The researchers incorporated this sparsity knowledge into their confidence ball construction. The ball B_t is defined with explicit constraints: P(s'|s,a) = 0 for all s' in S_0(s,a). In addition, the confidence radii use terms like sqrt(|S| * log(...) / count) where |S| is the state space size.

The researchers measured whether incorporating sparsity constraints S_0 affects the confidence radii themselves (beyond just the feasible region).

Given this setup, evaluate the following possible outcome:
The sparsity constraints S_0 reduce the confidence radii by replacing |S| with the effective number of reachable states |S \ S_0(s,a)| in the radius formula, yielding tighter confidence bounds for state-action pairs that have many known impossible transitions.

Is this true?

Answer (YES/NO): NO